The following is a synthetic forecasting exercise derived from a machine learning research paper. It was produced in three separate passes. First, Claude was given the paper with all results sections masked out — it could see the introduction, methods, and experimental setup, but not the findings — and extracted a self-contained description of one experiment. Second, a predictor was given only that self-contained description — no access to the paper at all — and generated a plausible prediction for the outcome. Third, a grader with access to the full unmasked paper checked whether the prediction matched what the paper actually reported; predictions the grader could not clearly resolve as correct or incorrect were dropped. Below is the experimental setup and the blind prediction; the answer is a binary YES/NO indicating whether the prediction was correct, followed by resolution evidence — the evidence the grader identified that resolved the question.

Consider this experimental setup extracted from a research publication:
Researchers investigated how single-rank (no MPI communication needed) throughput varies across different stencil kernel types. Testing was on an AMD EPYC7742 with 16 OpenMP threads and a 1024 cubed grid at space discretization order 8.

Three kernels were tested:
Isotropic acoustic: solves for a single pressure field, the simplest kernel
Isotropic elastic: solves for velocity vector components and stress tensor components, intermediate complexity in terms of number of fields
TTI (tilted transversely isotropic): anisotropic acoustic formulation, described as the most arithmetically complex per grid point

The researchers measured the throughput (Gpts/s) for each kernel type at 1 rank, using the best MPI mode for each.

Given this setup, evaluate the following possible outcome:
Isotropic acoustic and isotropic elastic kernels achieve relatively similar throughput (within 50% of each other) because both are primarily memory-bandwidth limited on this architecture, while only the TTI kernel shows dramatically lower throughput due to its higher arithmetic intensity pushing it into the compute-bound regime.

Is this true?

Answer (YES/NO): NO